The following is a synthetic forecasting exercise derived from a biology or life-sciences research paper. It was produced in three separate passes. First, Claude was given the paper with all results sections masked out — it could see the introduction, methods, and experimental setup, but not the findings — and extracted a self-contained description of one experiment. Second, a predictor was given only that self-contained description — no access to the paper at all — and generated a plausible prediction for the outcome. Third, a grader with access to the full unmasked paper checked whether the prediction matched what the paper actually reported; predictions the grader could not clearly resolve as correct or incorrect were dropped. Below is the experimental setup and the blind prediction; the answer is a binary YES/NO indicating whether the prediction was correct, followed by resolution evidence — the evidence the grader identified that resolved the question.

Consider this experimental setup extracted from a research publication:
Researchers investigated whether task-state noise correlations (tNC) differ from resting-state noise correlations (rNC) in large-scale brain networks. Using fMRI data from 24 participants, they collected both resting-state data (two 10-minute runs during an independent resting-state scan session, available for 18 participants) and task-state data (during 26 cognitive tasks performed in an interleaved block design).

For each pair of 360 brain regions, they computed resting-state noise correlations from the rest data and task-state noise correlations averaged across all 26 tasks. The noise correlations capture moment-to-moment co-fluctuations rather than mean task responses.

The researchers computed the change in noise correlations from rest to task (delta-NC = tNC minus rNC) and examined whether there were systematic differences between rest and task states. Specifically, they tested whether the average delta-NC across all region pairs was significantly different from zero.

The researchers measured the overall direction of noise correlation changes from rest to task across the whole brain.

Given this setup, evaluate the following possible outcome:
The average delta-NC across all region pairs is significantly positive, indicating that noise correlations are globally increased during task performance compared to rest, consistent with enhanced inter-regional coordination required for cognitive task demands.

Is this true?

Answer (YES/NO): NO